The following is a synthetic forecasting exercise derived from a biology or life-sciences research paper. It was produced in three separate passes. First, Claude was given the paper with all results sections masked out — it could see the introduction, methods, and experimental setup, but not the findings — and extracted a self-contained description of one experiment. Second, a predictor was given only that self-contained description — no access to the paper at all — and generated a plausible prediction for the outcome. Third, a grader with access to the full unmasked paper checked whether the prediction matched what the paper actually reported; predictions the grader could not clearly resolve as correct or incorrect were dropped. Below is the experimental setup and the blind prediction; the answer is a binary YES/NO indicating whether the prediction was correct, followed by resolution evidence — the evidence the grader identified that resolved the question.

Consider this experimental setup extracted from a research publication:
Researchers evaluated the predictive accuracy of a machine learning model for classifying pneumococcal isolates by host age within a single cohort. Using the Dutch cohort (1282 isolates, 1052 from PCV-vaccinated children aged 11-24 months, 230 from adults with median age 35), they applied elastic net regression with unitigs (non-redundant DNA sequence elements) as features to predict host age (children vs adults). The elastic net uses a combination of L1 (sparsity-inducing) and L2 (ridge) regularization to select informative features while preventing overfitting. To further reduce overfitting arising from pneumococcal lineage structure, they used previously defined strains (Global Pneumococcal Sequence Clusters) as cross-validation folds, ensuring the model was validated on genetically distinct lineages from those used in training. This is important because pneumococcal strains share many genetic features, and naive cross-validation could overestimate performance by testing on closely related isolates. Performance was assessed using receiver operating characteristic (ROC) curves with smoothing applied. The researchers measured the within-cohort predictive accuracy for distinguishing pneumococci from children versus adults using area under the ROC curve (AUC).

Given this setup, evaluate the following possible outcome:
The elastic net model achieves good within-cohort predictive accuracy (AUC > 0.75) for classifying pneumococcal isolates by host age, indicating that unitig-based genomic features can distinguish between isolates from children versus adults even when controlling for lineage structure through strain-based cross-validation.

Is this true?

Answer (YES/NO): YES